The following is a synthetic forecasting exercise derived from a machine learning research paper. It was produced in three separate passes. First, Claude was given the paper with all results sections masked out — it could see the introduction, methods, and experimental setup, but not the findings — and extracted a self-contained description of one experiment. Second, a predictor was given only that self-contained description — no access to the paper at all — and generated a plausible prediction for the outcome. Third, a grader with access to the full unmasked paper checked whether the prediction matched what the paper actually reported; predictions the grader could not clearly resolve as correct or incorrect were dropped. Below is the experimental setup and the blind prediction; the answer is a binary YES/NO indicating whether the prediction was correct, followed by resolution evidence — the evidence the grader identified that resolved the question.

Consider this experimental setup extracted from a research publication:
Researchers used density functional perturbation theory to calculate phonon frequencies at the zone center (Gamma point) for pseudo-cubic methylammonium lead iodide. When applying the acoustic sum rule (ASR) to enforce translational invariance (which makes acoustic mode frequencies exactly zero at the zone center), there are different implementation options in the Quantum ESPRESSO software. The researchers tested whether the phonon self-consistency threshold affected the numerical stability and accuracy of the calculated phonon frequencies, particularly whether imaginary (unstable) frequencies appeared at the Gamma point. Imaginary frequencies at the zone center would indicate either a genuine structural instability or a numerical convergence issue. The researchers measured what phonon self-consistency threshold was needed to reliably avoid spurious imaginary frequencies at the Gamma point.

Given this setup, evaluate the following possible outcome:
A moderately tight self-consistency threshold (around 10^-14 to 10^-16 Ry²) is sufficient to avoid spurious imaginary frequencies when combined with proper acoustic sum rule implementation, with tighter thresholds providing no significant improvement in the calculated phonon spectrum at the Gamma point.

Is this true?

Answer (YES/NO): YES